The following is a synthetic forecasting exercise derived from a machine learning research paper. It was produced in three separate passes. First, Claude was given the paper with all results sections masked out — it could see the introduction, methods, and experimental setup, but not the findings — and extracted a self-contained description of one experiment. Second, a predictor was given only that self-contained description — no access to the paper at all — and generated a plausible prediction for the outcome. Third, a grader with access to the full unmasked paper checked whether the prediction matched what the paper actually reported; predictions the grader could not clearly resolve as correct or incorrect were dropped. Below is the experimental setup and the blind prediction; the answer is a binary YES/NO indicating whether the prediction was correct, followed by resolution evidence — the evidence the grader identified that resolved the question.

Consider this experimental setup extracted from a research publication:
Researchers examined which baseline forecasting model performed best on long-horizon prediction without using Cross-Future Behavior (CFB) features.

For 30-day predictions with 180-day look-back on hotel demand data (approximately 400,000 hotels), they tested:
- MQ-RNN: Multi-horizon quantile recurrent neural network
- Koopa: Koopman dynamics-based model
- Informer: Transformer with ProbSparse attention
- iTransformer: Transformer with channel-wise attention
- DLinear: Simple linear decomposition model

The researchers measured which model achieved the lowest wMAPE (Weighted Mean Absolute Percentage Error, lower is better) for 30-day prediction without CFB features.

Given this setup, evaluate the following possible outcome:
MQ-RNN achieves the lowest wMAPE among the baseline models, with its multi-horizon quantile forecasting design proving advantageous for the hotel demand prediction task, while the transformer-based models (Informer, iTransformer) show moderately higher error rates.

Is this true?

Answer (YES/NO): YES